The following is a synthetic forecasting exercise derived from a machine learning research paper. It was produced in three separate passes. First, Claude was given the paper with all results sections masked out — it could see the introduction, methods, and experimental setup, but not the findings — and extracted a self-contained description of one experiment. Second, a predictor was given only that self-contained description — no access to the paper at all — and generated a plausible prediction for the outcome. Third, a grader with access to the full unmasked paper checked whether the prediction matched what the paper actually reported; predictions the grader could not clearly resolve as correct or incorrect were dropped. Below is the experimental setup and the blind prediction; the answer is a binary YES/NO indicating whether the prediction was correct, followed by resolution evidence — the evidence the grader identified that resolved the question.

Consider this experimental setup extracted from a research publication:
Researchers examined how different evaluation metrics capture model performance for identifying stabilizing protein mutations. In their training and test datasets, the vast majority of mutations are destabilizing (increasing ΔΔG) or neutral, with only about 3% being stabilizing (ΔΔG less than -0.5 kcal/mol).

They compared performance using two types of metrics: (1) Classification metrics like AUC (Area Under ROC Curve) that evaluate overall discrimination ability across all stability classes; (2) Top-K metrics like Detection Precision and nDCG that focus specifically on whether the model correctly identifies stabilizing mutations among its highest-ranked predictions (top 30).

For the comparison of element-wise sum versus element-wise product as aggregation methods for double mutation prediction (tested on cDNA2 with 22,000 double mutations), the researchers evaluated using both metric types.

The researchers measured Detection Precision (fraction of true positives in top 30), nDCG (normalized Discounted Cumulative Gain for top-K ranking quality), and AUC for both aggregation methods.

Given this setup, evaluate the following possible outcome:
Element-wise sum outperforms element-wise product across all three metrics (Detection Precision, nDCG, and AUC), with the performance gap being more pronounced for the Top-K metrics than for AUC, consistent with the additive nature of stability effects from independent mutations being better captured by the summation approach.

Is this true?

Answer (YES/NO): NO